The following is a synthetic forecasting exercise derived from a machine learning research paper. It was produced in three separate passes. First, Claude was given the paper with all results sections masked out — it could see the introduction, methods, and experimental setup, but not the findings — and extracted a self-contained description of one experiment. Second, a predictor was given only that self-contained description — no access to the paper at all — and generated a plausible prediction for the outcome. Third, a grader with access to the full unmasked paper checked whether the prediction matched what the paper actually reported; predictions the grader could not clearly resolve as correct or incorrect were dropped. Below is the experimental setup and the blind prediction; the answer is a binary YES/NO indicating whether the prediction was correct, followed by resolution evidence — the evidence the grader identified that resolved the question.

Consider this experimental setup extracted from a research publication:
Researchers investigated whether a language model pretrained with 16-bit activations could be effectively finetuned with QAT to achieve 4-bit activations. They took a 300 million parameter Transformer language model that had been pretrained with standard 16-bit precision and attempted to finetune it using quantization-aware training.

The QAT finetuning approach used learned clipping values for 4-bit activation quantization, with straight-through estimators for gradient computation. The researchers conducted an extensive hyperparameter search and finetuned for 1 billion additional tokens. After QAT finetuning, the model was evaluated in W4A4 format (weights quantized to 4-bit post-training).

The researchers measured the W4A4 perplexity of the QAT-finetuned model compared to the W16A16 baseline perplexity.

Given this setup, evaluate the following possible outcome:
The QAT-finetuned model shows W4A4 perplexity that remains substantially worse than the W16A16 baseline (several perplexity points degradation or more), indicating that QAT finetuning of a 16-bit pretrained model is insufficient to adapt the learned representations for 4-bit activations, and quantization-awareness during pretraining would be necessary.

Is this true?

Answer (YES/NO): YES